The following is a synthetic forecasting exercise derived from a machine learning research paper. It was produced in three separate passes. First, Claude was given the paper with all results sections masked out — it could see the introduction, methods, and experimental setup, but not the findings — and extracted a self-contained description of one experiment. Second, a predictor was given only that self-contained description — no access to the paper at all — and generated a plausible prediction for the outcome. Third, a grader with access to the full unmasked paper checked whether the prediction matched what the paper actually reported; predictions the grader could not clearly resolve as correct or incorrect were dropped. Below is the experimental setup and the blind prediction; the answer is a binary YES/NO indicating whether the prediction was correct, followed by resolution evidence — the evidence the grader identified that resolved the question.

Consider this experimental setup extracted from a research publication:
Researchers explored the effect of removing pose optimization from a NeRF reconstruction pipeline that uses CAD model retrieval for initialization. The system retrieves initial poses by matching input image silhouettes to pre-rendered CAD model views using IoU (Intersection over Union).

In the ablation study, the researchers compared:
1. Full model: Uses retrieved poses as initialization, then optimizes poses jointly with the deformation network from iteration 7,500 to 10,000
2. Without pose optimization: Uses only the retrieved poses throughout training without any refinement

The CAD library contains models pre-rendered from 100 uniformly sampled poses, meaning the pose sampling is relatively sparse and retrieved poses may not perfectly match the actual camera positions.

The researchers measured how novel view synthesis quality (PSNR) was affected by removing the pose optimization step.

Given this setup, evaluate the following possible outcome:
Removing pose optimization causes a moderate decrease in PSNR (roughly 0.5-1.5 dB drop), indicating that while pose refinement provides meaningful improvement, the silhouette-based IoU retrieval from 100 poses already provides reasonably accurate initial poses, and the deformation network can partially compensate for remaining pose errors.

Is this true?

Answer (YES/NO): YES